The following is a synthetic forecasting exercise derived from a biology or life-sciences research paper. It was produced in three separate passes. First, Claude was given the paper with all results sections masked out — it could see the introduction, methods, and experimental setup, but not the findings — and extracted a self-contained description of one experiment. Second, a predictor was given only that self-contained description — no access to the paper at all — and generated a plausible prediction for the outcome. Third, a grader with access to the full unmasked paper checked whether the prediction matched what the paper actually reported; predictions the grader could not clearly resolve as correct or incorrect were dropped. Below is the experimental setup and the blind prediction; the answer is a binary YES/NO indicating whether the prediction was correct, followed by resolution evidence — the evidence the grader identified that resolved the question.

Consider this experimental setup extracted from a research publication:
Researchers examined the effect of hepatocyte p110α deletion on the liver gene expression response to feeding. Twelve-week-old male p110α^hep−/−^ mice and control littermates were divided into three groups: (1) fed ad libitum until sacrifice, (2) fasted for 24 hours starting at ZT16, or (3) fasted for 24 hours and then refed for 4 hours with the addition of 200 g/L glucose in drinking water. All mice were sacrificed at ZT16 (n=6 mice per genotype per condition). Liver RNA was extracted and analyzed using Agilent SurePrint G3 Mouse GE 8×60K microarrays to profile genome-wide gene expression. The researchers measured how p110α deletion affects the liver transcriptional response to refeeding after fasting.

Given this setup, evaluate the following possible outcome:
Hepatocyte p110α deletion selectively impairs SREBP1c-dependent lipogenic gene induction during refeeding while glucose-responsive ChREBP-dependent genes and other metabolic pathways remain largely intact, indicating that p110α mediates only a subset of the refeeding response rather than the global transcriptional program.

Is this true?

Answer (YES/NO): YES